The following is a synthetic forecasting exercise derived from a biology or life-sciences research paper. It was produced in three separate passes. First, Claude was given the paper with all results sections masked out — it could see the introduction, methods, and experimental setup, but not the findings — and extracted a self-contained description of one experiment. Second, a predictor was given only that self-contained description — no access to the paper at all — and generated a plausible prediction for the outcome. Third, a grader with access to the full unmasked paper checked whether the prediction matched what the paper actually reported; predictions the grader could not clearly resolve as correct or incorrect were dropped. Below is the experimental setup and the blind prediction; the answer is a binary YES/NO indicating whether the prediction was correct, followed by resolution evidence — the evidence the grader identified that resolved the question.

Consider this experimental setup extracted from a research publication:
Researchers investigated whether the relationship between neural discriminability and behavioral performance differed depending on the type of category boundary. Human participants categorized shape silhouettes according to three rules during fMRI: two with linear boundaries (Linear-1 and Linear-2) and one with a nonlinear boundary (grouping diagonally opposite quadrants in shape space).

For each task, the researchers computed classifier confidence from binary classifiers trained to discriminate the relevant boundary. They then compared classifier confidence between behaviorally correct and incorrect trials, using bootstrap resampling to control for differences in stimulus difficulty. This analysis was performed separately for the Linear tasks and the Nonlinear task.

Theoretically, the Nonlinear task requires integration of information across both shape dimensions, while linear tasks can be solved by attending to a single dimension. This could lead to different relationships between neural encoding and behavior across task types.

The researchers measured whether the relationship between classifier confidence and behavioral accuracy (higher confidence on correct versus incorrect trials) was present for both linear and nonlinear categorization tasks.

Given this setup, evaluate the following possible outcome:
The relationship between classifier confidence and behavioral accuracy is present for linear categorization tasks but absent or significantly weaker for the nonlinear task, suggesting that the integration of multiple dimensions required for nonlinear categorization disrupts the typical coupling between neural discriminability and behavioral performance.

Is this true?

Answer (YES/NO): NO